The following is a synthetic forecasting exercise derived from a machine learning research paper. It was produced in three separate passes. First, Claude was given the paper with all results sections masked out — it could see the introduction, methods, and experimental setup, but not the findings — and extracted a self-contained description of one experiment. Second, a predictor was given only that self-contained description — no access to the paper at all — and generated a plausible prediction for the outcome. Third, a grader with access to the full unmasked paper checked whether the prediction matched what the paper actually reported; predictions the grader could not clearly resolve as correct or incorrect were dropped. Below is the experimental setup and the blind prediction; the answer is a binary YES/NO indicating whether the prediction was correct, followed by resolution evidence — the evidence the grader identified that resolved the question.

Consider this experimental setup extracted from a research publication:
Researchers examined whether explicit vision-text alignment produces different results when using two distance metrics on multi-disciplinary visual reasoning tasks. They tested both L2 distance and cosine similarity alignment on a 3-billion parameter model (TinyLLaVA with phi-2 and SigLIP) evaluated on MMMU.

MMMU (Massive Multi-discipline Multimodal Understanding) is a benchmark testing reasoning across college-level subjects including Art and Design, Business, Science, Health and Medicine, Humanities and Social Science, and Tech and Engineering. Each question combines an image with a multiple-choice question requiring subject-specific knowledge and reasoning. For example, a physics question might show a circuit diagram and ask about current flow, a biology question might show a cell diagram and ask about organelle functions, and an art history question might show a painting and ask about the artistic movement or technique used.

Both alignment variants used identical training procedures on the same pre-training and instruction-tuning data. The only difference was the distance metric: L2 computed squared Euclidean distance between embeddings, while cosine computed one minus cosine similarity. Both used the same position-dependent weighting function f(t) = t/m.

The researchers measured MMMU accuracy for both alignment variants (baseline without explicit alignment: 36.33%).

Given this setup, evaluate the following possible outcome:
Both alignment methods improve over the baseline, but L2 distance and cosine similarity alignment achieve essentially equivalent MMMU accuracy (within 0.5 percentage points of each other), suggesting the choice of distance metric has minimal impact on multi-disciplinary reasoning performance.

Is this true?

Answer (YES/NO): NO